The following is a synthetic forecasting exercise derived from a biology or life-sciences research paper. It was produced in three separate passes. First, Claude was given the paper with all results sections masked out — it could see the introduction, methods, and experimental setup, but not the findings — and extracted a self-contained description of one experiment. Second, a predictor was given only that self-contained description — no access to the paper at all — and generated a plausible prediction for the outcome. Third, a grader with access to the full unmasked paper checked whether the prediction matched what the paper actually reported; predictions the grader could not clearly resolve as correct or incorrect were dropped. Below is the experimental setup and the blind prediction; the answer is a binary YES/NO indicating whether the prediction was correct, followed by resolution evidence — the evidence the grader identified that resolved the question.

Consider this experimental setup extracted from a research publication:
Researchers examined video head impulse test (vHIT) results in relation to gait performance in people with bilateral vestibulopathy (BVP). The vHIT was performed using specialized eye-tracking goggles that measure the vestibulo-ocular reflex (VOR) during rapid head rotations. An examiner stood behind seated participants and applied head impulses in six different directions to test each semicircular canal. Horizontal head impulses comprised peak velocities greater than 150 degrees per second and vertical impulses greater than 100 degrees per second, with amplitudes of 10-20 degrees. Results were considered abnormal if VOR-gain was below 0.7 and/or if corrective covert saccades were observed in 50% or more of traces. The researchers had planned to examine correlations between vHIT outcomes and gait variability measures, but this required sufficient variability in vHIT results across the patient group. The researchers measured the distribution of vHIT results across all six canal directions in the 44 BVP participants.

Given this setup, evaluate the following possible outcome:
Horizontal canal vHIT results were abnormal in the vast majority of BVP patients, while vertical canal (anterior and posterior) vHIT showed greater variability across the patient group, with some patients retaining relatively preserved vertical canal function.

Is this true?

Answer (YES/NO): NO